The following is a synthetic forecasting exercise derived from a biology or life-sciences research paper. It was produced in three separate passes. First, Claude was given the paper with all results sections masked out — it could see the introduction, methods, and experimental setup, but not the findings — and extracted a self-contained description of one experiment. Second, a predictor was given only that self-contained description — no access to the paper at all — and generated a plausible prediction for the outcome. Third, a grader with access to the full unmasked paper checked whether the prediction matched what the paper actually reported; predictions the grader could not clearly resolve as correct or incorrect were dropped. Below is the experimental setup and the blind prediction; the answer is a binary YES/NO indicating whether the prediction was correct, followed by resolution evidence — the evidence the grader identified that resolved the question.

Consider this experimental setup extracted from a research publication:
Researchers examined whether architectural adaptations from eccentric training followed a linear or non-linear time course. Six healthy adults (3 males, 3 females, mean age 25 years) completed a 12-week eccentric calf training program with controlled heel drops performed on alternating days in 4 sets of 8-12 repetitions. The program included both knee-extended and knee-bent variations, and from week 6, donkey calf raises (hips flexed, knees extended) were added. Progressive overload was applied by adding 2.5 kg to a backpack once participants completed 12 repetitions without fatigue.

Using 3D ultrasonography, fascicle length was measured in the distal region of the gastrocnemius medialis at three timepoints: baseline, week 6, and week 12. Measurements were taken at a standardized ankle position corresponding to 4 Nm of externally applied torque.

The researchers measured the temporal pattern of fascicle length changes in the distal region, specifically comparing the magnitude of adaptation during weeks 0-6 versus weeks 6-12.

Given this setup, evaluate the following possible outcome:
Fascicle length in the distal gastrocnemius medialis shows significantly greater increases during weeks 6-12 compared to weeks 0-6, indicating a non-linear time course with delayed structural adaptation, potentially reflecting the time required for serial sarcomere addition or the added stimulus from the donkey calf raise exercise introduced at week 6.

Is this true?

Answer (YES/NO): NO